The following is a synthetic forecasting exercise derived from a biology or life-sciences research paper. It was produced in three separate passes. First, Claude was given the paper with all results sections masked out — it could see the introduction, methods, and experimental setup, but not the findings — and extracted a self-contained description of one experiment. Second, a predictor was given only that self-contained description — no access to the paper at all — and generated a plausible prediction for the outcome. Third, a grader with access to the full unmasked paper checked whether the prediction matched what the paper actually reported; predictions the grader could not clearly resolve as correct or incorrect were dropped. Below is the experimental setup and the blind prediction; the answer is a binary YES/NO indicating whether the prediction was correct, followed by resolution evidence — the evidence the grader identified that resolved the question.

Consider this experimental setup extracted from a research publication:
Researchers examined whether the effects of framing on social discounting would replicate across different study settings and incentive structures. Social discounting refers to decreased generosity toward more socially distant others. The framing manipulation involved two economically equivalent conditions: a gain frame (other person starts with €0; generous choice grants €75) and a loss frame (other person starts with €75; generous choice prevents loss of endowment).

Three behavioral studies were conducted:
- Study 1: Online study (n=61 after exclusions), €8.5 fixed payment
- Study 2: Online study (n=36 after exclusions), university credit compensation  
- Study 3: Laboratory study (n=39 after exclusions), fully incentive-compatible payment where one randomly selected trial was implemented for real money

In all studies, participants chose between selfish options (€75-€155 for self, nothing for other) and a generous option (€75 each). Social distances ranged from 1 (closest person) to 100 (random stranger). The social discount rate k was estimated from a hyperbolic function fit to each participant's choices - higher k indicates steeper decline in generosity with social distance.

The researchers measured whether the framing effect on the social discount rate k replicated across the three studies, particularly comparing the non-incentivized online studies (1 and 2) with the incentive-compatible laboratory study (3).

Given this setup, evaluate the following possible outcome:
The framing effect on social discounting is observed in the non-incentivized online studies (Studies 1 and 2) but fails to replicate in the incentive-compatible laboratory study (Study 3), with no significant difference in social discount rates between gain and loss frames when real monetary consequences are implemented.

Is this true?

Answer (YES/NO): NO